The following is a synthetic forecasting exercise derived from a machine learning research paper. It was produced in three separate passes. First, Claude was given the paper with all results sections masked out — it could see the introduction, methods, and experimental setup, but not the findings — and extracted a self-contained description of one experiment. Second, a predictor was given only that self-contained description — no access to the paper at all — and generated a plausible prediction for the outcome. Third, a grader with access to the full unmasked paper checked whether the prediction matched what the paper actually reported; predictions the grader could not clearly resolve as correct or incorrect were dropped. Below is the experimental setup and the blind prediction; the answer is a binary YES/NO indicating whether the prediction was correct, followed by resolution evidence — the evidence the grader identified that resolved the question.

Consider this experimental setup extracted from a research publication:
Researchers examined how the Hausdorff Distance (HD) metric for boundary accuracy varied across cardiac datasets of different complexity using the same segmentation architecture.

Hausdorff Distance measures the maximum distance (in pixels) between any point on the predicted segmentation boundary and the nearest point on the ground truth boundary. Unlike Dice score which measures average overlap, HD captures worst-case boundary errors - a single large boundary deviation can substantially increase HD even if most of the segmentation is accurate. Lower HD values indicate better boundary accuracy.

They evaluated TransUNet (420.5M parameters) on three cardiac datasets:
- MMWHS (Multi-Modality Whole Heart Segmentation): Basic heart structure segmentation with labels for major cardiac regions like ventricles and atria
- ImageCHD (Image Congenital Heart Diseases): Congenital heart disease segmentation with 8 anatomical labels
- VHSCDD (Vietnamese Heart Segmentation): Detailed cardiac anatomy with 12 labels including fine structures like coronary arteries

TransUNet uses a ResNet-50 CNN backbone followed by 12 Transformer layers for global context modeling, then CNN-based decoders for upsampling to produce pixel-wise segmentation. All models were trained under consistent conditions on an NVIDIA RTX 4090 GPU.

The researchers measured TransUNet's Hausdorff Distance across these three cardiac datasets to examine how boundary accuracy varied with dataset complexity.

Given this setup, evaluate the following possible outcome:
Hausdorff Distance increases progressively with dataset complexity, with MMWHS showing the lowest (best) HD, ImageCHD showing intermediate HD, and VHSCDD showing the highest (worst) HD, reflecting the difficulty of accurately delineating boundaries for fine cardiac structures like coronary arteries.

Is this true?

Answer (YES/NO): NO